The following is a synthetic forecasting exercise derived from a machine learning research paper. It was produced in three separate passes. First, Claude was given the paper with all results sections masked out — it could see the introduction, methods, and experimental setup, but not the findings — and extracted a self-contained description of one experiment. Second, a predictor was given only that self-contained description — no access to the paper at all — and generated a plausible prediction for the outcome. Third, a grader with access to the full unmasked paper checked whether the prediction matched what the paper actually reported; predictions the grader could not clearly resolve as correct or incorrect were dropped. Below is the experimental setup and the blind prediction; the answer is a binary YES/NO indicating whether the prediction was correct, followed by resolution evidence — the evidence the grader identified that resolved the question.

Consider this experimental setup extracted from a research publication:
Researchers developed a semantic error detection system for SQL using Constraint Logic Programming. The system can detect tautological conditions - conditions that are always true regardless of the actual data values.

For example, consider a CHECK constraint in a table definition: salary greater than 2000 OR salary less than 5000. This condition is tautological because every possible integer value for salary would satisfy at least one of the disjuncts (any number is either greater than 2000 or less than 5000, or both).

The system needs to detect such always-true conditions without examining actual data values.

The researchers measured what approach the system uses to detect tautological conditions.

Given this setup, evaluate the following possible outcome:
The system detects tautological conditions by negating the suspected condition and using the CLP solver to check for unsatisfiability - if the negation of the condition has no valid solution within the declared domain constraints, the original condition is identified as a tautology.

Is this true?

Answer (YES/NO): YES